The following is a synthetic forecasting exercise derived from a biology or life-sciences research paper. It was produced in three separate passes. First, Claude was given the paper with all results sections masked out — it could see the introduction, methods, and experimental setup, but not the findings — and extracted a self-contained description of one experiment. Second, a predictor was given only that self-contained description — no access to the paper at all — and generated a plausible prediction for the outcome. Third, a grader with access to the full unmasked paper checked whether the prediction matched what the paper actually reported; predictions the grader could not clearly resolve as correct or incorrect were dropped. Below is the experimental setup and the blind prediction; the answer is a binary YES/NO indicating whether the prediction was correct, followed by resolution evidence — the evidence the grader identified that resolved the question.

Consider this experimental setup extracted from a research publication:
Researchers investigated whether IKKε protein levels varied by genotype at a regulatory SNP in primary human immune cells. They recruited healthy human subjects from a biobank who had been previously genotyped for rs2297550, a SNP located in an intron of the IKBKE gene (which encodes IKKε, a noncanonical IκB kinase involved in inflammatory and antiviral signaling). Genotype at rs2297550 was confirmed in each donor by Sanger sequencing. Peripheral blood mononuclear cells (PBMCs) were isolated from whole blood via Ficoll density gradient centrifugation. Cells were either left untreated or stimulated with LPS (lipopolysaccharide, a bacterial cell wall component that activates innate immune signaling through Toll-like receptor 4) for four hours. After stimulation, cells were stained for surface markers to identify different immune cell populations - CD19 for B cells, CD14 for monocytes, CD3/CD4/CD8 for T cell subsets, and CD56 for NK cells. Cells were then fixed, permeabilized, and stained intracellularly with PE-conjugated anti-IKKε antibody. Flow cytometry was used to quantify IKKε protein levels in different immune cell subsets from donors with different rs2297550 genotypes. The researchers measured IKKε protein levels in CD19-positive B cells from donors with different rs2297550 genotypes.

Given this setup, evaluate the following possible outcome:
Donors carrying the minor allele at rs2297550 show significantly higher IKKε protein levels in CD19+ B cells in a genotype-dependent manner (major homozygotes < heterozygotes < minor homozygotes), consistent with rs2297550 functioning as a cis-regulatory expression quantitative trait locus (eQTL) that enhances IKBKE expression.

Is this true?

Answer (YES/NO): NO